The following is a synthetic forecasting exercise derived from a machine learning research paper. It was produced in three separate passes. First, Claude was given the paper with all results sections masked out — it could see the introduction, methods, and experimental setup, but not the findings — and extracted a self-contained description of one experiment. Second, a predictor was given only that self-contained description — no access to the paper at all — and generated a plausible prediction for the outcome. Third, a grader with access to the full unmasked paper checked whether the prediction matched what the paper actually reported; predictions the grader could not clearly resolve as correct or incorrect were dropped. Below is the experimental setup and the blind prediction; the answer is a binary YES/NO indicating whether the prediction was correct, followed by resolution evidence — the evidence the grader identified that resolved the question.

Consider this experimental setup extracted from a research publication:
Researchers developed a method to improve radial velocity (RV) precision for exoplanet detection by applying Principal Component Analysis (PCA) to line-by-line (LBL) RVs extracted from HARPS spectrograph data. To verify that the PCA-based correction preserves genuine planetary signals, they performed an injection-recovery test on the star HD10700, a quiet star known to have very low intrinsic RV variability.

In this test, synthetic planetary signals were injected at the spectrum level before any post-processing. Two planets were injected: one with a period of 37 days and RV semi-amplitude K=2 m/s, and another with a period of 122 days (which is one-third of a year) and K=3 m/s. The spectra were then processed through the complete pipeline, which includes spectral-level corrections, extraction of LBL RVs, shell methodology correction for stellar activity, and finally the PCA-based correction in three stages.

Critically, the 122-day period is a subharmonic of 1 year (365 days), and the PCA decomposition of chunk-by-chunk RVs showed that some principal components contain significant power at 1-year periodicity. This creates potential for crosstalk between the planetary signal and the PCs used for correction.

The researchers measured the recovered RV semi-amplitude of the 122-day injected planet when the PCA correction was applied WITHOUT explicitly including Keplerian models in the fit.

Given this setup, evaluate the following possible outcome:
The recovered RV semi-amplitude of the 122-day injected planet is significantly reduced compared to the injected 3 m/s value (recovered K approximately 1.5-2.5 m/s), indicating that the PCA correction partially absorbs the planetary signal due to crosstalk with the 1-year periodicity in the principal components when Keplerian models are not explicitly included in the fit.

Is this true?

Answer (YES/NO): YES